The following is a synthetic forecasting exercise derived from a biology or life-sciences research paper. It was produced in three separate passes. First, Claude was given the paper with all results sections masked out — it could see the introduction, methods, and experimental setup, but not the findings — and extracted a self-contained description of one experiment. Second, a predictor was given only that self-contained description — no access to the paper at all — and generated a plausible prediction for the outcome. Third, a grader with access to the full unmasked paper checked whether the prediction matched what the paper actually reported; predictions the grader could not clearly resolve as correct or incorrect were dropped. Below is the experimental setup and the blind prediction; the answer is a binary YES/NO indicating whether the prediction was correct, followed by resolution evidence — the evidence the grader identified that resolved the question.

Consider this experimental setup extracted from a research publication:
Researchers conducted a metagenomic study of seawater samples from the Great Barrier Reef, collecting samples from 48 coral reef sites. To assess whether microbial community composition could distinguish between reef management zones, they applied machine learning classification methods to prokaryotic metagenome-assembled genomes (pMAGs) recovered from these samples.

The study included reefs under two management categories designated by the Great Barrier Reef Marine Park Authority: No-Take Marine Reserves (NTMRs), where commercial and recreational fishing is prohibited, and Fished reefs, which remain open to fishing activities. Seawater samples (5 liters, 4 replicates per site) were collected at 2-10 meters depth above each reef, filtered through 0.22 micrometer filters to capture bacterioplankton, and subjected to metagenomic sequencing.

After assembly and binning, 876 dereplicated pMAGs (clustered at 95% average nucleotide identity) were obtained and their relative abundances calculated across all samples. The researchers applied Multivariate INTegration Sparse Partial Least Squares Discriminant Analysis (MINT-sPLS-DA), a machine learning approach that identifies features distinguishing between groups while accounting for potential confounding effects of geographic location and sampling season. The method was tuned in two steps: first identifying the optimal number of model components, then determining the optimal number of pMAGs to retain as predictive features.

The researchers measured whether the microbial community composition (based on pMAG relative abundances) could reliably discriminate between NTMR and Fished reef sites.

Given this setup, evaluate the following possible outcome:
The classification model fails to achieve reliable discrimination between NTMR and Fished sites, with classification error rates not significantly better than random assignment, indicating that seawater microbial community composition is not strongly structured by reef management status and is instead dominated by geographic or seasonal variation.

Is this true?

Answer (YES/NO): NO